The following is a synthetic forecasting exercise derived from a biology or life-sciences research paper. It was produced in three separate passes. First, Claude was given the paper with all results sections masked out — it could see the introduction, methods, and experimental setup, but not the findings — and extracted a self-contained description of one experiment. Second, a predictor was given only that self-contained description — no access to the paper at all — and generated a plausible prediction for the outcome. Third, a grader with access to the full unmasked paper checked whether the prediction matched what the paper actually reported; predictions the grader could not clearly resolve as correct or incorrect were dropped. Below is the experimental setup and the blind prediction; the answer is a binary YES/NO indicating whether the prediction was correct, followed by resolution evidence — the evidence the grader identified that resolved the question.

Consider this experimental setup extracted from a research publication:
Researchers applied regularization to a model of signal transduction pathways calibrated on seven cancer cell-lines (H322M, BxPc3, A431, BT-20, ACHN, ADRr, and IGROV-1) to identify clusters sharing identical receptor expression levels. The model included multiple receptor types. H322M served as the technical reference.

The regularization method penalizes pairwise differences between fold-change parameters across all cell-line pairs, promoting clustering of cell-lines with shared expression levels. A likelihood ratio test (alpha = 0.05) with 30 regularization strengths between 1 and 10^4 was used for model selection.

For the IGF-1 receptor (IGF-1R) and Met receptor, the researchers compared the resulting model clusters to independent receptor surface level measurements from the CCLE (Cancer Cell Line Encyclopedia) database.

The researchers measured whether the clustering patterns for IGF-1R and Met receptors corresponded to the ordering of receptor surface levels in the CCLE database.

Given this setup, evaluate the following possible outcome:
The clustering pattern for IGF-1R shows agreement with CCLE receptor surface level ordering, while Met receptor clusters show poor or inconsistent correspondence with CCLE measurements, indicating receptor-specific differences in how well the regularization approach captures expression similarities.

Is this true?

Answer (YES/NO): NO